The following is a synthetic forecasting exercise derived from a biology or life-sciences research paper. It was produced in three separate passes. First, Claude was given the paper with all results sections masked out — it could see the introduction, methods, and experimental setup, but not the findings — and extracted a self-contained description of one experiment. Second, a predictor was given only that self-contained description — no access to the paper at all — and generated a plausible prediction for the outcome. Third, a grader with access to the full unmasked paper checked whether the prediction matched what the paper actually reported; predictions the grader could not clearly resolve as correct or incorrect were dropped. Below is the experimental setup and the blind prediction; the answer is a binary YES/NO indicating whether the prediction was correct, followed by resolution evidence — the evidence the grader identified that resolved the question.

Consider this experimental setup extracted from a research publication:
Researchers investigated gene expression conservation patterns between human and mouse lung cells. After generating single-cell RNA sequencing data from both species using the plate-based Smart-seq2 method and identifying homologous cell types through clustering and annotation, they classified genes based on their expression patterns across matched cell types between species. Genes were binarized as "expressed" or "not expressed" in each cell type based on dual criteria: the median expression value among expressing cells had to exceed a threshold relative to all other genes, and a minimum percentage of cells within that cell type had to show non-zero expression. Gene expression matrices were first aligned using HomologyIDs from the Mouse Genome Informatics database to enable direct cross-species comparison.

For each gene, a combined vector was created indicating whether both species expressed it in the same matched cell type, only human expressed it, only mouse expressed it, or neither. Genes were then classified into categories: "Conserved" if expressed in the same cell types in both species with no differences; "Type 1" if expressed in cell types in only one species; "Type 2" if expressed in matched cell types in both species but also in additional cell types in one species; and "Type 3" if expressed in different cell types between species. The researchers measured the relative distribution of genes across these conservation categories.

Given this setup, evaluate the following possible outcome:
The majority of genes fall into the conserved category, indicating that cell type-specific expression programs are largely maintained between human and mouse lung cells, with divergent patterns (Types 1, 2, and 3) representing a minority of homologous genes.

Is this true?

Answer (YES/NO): NO